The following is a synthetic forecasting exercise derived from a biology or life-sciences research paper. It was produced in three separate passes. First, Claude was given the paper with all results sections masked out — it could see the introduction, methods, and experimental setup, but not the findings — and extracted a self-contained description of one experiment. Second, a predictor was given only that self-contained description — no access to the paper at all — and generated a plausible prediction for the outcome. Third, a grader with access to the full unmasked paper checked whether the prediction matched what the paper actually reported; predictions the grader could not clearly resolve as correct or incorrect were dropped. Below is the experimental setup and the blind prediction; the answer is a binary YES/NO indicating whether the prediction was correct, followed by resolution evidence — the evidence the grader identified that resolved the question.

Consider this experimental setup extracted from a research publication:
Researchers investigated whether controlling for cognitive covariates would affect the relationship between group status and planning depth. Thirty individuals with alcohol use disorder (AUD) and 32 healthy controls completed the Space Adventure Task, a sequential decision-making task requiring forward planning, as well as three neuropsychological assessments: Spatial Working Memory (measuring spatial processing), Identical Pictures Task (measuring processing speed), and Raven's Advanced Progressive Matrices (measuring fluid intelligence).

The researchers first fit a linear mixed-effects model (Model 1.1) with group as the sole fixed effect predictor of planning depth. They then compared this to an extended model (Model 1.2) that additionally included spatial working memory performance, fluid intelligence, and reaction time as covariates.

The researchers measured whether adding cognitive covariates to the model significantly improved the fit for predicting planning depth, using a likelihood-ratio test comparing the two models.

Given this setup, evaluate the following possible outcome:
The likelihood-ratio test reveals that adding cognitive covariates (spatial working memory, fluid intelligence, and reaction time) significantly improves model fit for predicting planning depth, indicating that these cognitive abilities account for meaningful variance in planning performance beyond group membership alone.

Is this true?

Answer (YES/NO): YES